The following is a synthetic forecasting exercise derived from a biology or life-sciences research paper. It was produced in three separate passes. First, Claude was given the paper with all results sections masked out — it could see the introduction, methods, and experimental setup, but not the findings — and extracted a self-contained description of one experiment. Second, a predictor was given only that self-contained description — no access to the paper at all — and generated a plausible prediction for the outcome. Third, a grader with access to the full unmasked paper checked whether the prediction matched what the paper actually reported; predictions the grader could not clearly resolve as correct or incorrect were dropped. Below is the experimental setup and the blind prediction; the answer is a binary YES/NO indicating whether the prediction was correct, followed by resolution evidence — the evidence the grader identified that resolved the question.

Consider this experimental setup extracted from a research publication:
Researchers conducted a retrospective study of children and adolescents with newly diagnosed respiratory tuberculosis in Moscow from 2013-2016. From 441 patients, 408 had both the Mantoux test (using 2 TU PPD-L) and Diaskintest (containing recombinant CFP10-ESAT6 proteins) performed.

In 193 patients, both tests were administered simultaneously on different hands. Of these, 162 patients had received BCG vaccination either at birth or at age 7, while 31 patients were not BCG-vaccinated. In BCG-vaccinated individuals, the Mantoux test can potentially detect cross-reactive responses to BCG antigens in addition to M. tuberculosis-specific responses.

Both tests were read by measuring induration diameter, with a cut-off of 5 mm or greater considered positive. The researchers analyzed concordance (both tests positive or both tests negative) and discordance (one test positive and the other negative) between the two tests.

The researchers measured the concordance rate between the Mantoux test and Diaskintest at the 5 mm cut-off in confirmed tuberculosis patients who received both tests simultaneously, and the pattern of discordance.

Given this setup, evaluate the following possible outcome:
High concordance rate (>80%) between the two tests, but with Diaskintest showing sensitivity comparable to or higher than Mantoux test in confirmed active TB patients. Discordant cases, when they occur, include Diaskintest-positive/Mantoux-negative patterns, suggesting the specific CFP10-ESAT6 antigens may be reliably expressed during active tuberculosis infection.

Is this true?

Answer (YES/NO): YES